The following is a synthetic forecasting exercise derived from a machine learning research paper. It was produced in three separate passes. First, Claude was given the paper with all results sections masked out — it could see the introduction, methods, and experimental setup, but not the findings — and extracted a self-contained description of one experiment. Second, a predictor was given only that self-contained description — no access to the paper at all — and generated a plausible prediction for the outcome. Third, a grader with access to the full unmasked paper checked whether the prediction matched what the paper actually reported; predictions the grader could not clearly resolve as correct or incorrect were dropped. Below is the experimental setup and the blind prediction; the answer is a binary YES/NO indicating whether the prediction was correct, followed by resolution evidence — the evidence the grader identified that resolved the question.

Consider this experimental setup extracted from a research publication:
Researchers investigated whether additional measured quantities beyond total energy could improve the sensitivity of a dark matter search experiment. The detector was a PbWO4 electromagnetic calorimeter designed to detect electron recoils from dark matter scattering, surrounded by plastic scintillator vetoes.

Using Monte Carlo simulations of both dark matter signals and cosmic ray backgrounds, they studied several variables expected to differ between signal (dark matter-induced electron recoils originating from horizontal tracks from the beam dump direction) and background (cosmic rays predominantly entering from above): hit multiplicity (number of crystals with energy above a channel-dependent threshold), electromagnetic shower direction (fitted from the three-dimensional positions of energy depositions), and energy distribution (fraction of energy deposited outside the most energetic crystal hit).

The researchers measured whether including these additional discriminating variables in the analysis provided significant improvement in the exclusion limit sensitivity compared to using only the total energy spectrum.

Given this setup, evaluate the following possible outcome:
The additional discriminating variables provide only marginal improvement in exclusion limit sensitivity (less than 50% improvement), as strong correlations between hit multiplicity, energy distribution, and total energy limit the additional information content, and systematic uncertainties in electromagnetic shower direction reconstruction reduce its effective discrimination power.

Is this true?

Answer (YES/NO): YES